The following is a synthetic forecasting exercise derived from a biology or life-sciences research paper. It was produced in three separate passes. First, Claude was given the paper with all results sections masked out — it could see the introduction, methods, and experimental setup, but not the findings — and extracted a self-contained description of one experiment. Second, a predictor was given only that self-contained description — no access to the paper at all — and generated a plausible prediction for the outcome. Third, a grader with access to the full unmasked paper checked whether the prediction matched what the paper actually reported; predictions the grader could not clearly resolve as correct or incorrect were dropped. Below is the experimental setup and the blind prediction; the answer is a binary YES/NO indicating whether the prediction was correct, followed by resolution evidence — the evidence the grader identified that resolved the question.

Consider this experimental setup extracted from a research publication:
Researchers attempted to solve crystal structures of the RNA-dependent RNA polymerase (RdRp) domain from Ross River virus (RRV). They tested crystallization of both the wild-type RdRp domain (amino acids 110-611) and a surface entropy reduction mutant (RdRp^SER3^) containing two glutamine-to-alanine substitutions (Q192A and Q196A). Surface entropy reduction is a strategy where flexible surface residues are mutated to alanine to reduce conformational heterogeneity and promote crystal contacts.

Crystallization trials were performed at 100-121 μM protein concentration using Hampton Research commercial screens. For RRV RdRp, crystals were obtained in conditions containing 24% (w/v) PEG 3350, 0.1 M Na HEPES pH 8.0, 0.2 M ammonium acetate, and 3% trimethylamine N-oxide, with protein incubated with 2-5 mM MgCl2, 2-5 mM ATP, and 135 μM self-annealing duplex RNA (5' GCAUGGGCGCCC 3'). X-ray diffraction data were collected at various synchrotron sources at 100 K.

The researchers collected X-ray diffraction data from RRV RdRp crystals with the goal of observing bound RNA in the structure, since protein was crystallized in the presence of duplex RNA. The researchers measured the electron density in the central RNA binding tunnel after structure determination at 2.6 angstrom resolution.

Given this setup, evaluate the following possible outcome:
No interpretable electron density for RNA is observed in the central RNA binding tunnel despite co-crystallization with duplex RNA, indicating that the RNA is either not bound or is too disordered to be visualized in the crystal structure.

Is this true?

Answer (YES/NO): YES